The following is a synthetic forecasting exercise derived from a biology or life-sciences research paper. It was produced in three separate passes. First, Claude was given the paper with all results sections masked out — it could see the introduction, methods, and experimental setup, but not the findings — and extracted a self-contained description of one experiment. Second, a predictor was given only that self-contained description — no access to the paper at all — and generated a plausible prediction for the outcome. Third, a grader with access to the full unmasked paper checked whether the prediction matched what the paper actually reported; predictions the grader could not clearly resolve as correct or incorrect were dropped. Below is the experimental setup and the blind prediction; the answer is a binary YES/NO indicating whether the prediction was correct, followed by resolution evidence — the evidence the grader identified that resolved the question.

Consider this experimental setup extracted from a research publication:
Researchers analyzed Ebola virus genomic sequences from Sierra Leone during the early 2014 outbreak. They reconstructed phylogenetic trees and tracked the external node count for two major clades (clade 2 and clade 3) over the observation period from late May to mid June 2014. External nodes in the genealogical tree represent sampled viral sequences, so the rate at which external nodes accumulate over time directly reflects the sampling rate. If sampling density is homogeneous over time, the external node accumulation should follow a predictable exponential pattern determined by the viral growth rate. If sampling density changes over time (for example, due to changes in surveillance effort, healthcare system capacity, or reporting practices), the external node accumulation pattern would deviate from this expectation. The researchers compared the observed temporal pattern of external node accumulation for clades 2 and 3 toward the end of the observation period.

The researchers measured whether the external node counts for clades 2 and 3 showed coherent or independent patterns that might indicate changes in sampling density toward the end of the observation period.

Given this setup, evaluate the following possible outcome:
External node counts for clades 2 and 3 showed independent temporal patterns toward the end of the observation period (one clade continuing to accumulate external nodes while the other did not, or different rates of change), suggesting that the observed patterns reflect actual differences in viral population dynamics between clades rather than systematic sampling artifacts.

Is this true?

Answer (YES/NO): NO